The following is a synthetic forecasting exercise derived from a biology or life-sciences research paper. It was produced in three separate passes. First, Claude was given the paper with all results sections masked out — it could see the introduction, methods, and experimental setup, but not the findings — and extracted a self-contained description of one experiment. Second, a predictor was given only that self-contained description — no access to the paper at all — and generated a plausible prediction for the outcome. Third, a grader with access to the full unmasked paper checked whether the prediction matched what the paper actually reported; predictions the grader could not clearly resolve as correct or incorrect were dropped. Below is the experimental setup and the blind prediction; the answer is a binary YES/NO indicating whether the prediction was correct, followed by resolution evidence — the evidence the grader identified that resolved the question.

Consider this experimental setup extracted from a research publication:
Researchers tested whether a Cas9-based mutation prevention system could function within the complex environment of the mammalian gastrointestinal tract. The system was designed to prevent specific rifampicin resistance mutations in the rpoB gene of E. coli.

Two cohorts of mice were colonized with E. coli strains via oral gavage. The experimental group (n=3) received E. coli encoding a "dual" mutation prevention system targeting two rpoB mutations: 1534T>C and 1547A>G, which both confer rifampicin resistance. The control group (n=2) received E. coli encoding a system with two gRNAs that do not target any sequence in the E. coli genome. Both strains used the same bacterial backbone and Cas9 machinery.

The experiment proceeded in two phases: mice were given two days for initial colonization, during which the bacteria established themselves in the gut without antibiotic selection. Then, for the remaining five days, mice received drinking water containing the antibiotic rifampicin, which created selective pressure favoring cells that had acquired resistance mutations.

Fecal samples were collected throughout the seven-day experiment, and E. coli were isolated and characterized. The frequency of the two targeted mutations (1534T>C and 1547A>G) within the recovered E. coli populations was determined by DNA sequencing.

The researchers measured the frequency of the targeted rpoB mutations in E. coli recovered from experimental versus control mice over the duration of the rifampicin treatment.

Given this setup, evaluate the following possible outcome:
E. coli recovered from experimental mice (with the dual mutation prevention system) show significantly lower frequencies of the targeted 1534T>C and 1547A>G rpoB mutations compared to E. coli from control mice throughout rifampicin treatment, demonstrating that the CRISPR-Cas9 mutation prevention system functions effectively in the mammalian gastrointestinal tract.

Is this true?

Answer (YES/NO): NO